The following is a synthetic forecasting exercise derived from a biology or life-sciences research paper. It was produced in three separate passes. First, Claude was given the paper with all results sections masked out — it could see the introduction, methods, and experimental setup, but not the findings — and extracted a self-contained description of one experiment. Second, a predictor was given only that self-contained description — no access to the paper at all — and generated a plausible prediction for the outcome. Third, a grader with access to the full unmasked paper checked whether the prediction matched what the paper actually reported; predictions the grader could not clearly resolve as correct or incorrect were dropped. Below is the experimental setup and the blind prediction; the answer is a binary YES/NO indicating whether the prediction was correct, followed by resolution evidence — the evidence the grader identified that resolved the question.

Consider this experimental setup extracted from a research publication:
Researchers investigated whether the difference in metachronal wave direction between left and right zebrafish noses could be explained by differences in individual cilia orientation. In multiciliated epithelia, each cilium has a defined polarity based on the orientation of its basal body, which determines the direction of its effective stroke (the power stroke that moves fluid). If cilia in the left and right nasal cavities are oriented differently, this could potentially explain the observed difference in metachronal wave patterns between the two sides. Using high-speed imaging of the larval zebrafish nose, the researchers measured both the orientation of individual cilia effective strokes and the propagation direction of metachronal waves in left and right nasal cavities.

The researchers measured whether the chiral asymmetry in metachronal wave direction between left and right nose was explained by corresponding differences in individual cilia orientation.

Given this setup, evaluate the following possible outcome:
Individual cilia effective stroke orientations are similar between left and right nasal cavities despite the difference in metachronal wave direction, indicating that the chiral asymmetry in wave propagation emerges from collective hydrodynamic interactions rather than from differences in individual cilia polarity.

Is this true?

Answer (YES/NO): NO